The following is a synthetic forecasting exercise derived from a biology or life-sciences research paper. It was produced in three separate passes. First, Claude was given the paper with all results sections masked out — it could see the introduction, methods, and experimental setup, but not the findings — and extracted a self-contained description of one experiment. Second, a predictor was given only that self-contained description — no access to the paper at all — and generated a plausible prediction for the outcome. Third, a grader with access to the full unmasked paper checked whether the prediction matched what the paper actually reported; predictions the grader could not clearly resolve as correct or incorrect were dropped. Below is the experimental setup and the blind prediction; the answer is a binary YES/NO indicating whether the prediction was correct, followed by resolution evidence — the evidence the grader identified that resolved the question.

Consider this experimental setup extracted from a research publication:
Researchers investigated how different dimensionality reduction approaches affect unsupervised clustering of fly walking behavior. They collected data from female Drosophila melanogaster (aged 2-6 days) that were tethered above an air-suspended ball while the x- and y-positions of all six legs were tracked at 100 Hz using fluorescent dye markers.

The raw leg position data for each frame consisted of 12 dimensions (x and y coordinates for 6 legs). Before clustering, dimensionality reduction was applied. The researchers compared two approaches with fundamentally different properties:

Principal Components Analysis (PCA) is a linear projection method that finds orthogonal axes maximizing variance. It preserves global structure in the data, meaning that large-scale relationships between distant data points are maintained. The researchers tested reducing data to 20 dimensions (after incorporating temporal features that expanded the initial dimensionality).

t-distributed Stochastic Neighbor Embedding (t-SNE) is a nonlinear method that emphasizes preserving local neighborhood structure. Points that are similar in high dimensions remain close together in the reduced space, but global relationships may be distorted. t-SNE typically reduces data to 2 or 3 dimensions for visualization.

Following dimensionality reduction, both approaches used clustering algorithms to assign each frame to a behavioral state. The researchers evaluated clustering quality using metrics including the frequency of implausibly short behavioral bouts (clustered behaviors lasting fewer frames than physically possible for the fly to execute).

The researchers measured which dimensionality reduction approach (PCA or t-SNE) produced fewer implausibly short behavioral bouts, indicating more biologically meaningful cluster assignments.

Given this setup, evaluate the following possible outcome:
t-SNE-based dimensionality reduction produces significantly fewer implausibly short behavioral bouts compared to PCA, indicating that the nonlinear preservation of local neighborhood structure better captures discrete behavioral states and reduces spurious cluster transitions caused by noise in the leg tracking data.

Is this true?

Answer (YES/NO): NO